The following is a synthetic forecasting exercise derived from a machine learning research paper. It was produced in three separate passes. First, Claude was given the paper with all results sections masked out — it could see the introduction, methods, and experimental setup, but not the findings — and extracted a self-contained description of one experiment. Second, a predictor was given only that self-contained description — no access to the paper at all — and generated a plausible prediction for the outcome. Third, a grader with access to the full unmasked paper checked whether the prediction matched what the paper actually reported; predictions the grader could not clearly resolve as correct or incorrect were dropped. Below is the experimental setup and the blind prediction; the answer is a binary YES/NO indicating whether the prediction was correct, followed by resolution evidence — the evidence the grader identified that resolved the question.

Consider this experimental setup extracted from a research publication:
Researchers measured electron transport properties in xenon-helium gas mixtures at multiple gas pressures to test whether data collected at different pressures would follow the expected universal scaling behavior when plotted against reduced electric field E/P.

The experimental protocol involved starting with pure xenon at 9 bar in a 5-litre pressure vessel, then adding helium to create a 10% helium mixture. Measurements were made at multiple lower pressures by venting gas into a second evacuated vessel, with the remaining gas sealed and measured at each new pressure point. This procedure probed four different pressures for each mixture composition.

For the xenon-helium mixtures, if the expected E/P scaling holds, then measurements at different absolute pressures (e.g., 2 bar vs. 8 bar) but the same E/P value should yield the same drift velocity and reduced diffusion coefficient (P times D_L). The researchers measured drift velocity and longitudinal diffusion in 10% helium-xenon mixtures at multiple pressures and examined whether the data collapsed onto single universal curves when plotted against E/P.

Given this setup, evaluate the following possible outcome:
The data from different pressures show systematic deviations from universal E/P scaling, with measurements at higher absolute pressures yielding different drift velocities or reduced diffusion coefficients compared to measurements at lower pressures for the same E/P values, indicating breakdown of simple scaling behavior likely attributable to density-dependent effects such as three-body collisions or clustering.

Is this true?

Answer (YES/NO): NO